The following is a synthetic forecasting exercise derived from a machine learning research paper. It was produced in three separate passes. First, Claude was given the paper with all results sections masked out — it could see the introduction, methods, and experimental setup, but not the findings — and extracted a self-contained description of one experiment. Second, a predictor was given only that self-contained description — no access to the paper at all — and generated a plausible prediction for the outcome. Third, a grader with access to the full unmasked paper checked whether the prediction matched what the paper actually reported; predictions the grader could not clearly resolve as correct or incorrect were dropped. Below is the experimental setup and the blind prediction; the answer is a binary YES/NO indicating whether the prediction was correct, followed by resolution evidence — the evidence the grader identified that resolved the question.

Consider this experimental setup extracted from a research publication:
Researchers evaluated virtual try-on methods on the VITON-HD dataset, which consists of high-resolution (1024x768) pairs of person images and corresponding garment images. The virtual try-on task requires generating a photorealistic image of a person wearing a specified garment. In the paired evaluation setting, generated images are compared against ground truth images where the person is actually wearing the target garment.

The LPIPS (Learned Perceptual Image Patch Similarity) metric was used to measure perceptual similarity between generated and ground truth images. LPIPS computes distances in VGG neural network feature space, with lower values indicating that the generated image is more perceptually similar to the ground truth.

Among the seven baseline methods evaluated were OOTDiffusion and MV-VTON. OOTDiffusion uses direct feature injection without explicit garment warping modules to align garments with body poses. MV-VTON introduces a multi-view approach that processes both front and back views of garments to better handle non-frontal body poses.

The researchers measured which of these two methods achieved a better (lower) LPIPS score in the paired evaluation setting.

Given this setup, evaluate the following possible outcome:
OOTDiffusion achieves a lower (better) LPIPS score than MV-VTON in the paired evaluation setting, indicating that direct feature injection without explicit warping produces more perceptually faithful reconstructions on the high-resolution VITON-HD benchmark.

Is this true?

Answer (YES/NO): YES